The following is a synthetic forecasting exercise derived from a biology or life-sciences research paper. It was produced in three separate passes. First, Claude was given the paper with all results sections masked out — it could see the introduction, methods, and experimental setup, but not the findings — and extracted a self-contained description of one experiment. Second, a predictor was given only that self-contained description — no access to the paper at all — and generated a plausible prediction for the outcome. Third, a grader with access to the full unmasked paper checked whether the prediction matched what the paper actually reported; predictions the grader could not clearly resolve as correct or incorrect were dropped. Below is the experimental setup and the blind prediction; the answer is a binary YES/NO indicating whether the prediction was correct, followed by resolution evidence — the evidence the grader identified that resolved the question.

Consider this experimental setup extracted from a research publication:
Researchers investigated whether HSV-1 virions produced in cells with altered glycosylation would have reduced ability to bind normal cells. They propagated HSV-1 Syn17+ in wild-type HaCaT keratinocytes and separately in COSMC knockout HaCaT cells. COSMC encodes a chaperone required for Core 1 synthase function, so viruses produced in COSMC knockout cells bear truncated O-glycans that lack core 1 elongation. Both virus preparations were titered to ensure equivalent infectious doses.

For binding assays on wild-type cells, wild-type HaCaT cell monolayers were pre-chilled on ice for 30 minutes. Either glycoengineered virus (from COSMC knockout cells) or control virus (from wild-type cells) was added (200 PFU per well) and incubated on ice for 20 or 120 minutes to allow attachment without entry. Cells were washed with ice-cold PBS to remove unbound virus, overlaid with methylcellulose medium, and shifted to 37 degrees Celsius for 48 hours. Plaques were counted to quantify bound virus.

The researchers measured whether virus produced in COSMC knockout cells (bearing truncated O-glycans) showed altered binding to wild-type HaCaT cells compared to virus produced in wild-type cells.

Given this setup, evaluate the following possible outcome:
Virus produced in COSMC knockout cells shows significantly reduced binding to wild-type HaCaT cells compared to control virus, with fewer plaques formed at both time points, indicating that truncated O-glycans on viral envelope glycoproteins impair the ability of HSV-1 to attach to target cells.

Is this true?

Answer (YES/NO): NO